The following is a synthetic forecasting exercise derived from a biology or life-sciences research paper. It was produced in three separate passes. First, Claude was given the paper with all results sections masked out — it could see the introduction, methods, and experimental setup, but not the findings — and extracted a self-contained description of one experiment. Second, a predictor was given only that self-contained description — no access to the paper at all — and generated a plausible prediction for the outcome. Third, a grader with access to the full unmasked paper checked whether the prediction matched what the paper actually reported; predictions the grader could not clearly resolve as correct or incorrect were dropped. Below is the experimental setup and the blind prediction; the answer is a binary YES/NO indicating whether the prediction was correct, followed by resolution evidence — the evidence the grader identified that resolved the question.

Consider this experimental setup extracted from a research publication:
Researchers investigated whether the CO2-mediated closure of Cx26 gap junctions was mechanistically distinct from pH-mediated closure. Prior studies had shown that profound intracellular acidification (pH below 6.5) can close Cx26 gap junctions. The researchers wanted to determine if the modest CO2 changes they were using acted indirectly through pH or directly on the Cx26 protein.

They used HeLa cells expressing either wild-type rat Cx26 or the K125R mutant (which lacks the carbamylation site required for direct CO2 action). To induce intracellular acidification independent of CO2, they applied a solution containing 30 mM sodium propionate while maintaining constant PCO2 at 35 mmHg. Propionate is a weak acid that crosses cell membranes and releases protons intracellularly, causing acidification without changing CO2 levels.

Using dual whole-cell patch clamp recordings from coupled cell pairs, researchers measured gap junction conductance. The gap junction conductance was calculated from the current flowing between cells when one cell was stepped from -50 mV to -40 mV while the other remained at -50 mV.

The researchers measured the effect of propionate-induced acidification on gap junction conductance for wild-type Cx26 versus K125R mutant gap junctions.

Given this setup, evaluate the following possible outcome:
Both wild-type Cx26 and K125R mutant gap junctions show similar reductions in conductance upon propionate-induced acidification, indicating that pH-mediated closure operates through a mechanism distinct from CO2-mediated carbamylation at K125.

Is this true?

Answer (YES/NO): YES